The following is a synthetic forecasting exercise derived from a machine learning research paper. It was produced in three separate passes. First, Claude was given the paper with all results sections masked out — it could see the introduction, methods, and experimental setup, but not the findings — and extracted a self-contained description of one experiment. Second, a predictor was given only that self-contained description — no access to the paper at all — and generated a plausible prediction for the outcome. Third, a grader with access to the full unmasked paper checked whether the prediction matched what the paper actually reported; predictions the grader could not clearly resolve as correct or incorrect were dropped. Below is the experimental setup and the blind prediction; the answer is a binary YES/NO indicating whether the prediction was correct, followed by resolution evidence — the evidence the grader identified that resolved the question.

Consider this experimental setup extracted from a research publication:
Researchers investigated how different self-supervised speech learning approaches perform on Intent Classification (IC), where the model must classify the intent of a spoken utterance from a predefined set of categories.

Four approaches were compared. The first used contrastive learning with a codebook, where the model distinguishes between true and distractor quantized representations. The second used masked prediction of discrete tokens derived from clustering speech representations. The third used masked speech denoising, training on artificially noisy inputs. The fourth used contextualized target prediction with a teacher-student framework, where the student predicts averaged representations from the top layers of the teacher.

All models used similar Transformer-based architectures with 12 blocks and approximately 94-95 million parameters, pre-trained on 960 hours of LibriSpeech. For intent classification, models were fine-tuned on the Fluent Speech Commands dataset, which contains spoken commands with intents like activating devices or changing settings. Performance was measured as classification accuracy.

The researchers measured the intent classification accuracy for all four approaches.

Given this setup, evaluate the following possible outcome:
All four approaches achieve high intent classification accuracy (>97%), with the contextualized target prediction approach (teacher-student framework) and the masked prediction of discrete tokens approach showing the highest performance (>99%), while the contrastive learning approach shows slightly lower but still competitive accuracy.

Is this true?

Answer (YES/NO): NO